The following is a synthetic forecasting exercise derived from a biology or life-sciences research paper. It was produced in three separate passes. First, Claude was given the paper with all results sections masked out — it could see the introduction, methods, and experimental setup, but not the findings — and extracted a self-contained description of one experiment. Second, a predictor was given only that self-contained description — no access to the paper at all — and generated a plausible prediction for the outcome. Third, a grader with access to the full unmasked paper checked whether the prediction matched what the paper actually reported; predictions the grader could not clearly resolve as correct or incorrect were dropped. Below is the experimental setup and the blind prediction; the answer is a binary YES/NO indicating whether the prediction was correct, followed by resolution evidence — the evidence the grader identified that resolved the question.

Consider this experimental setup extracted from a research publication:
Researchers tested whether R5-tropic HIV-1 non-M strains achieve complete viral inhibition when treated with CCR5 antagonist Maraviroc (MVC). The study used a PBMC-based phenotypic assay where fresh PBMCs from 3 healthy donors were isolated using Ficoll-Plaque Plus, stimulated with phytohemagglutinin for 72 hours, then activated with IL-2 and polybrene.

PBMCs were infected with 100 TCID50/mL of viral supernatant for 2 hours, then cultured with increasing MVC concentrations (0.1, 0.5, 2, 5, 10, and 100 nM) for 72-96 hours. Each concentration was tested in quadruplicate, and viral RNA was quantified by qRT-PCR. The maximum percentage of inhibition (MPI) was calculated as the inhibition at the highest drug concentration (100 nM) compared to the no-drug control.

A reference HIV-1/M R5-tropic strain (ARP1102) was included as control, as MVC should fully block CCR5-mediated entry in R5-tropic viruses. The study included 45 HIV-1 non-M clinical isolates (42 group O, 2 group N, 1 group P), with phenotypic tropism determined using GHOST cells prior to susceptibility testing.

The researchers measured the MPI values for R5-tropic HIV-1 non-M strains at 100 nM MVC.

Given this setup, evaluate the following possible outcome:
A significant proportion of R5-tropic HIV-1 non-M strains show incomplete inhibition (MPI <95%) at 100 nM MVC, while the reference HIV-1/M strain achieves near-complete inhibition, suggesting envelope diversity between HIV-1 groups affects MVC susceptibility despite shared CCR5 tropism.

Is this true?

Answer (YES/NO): NO